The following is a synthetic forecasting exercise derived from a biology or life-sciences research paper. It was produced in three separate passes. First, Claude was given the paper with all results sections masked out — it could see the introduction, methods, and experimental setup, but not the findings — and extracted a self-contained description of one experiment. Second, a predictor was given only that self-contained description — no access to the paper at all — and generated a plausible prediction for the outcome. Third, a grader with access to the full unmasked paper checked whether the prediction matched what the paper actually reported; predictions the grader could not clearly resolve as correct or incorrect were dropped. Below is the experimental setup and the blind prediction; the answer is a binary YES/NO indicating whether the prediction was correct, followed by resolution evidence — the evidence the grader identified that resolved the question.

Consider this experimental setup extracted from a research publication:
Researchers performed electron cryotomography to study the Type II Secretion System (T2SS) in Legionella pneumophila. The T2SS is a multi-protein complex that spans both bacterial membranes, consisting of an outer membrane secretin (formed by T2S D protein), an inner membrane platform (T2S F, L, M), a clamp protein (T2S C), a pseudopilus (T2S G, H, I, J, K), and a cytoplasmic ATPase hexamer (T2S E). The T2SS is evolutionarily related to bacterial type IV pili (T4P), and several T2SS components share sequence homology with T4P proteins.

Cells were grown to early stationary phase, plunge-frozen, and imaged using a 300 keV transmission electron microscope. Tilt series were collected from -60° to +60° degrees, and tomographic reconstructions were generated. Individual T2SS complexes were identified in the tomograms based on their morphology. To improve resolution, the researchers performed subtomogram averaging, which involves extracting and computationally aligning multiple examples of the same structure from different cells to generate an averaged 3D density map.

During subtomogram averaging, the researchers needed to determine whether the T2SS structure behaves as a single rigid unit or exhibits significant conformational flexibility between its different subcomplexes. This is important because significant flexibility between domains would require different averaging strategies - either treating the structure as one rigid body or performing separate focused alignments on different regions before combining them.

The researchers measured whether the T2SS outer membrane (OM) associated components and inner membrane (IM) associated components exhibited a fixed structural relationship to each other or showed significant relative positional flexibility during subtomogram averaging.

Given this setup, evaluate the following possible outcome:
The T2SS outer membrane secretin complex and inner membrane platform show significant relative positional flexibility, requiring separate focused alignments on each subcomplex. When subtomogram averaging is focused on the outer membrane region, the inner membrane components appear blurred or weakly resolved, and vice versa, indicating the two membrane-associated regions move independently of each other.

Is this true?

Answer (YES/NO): YES